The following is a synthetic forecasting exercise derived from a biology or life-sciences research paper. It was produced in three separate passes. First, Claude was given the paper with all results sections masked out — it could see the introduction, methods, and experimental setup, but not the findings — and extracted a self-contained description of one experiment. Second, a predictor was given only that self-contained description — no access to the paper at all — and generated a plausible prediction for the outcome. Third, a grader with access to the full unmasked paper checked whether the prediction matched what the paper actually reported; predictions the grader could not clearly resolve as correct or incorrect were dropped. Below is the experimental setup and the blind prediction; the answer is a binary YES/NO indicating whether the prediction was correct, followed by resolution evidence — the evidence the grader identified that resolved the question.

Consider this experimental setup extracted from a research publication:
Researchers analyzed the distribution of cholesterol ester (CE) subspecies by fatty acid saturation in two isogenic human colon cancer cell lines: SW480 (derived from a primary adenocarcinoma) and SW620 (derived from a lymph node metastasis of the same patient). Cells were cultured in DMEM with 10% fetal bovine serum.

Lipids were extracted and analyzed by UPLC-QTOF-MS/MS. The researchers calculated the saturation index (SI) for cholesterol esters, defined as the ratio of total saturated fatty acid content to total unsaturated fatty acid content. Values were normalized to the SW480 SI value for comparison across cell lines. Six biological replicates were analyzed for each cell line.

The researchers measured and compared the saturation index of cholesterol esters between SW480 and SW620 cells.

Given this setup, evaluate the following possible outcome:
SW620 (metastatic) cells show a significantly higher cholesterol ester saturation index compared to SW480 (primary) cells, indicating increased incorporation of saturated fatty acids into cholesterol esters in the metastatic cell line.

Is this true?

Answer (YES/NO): NO